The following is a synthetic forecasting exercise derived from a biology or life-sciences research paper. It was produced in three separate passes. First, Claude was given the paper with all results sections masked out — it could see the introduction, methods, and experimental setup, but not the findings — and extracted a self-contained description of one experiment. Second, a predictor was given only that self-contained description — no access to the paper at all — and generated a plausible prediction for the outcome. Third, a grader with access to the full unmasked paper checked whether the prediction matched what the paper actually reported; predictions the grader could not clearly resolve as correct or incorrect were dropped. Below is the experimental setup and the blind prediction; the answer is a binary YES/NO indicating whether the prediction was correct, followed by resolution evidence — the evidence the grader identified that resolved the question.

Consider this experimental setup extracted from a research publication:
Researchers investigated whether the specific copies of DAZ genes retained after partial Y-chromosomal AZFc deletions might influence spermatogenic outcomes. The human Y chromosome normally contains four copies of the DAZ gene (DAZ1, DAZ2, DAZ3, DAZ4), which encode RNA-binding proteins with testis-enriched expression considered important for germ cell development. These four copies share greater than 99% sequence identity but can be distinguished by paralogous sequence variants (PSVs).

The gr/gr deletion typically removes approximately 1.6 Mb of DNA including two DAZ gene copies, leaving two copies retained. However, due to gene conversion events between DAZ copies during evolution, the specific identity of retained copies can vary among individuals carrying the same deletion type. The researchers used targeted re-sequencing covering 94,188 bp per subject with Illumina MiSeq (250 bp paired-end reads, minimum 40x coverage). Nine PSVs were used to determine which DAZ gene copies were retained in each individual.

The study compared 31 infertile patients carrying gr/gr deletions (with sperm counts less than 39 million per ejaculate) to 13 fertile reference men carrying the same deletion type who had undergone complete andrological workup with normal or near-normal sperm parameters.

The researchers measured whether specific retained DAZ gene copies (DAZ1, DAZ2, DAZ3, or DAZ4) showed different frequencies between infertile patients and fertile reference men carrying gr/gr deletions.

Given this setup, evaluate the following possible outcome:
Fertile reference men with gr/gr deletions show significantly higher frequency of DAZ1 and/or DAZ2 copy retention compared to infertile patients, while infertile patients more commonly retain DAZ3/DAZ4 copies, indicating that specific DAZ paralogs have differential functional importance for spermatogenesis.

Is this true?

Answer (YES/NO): NO